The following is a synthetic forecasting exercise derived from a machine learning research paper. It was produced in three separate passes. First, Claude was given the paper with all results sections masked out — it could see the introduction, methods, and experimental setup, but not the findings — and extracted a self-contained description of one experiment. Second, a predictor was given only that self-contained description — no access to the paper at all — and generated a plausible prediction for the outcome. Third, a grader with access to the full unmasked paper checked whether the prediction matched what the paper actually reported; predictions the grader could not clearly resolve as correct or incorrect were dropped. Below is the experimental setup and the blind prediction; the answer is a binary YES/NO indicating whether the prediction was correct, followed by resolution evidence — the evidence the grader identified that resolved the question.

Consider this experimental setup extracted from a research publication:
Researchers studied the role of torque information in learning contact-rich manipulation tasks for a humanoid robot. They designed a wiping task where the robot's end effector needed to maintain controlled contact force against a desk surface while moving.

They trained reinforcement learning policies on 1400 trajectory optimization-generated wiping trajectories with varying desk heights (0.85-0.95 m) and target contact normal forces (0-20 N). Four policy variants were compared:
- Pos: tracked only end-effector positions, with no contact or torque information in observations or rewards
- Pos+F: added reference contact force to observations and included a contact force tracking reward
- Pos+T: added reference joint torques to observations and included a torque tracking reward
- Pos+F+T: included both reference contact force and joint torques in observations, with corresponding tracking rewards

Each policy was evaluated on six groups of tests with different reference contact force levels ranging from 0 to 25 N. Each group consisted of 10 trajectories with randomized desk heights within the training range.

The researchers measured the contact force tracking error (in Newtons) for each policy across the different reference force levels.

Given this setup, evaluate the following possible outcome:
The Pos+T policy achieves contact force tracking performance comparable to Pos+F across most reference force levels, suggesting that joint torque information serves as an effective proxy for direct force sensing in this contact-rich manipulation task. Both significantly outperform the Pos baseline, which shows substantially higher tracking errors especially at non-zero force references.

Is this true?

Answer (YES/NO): YES